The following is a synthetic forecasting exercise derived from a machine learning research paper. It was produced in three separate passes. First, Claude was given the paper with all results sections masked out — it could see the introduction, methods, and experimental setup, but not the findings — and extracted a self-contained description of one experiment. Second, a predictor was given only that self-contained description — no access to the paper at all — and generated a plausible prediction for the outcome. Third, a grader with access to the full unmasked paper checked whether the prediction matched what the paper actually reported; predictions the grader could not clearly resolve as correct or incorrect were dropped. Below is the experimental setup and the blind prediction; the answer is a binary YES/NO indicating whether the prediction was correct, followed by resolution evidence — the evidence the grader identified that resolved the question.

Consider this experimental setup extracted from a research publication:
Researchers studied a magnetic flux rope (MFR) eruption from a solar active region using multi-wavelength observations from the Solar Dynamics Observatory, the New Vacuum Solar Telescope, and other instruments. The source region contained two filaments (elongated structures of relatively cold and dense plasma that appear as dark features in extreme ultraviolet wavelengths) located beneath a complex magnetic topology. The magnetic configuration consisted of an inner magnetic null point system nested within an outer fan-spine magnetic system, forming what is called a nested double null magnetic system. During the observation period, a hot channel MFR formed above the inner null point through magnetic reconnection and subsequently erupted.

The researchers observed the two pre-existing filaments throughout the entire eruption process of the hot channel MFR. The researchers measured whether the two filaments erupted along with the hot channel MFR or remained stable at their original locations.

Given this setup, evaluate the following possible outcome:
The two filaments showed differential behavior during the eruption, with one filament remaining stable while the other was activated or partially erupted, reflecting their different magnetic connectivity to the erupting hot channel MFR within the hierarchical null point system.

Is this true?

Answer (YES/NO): NO